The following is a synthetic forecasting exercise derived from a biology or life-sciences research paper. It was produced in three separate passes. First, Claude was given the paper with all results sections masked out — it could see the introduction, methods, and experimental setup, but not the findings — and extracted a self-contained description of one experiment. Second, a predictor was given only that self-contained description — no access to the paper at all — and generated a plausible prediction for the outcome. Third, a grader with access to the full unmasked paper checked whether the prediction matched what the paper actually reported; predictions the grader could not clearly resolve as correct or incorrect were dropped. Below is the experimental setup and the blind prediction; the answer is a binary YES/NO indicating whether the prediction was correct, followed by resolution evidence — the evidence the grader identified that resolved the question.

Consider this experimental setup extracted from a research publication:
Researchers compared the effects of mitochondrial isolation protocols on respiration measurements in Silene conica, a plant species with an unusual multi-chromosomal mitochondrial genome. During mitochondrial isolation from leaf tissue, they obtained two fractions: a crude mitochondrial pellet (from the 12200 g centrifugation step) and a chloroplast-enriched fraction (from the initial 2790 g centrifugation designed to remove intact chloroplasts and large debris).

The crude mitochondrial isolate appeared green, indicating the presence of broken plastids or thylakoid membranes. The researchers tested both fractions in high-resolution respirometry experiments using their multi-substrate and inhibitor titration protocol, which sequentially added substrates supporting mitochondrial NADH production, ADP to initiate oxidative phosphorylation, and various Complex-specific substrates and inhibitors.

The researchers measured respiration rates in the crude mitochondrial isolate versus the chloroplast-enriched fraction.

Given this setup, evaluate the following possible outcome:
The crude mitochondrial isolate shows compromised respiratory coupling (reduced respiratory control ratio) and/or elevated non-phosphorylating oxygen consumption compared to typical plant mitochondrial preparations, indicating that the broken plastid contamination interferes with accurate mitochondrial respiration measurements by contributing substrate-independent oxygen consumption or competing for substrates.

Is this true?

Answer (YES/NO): NO